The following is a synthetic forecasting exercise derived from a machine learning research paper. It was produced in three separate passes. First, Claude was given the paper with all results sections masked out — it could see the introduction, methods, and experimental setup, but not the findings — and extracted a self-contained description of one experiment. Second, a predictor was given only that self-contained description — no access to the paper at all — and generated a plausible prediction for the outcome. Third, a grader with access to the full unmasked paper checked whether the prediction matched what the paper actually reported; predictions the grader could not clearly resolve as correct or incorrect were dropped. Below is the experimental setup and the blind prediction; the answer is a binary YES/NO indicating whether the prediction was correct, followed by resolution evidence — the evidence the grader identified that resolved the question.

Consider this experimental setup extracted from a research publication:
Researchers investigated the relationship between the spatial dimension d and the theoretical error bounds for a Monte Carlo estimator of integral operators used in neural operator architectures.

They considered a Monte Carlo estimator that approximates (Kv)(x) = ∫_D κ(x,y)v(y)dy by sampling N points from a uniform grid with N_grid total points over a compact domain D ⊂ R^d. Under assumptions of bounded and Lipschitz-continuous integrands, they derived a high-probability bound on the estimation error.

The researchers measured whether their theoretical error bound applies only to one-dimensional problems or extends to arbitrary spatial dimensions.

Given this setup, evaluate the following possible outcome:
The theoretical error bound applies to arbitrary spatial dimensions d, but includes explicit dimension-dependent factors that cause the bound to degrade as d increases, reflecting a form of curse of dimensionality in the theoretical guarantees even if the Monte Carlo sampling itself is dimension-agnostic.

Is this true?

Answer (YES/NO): YES